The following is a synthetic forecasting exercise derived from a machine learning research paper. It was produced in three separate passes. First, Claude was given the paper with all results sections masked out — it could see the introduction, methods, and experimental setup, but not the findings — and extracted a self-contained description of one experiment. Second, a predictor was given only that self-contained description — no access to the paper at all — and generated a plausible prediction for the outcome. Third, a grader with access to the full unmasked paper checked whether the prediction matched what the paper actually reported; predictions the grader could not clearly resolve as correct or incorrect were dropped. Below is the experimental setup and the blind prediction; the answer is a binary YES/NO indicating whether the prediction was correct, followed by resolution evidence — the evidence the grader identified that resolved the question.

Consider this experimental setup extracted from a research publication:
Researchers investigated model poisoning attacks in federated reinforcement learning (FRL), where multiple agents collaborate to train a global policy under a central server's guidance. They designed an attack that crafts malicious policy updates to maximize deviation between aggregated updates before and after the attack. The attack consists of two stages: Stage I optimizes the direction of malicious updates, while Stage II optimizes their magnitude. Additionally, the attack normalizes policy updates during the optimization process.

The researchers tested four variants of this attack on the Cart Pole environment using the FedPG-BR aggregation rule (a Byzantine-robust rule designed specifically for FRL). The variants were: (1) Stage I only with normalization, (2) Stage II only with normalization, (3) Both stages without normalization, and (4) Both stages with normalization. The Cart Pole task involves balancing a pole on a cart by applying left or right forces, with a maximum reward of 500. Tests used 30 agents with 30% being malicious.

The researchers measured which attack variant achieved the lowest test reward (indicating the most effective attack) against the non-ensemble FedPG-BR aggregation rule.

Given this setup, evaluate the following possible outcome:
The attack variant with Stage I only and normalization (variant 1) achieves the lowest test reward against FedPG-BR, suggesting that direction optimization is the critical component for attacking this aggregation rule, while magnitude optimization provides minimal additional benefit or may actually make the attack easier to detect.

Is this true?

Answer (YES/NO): NO